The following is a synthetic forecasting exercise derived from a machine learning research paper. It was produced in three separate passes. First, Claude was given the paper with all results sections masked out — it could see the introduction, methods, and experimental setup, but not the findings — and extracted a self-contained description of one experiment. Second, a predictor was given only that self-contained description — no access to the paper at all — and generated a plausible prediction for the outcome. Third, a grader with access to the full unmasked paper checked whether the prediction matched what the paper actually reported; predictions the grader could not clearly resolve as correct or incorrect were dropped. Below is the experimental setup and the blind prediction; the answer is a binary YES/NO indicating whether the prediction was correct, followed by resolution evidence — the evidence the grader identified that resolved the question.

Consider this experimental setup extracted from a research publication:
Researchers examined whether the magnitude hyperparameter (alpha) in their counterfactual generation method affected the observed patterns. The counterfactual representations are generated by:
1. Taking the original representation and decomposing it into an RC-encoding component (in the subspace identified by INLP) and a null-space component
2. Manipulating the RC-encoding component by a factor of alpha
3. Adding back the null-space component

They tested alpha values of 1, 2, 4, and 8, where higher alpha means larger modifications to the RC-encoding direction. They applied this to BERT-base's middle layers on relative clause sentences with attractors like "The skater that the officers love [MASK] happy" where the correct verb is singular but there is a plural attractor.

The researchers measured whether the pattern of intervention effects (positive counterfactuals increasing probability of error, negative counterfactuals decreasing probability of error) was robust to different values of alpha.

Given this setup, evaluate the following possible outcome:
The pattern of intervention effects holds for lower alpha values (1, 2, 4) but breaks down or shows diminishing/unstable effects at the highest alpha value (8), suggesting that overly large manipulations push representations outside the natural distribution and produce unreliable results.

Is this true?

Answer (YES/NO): NO